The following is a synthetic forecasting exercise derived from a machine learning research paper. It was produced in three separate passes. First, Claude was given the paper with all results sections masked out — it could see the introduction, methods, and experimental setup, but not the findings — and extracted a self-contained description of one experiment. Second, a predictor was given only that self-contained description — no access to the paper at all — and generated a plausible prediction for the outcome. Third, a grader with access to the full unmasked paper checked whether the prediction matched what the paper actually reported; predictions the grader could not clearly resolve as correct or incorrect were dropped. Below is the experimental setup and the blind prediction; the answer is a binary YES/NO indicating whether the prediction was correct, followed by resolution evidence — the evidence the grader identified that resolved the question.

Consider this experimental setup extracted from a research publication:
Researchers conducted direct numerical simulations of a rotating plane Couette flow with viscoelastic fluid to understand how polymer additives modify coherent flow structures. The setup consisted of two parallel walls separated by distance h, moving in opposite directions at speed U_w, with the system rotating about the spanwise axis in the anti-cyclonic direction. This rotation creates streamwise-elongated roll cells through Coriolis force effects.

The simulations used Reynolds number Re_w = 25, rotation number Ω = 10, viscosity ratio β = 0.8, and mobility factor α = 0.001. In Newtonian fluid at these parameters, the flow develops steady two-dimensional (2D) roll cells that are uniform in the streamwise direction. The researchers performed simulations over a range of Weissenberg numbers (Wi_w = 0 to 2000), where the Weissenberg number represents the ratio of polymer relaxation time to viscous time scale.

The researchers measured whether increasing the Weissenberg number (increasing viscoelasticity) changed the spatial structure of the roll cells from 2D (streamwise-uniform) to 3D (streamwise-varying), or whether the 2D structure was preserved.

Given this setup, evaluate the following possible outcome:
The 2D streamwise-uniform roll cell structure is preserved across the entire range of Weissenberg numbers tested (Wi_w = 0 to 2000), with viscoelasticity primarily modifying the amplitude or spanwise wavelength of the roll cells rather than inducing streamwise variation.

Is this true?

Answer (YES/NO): YES